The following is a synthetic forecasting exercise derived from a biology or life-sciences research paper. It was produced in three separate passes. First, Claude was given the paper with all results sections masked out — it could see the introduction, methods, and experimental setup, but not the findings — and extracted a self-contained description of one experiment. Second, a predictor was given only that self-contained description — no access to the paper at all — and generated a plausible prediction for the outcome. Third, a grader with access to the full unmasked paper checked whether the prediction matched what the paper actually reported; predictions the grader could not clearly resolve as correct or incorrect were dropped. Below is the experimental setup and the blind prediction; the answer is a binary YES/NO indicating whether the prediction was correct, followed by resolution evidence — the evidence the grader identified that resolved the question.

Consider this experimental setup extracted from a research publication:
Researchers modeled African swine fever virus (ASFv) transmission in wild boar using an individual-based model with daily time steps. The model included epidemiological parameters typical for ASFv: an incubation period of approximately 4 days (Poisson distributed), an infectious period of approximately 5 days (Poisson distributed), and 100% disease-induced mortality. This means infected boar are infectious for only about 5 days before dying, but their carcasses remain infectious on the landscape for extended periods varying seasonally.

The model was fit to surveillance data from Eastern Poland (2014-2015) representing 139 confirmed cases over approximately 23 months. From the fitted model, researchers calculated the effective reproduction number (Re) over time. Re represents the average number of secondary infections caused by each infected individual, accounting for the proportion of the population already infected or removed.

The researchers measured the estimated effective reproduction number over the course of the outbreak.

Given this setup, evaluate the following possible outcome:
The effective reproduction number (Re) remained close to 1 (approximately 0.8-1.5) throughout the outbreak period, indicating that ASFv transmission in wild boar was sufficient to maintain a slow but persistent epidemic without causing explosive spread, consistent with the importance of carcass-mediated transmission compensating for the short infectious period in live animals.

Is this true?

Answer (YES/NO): NO